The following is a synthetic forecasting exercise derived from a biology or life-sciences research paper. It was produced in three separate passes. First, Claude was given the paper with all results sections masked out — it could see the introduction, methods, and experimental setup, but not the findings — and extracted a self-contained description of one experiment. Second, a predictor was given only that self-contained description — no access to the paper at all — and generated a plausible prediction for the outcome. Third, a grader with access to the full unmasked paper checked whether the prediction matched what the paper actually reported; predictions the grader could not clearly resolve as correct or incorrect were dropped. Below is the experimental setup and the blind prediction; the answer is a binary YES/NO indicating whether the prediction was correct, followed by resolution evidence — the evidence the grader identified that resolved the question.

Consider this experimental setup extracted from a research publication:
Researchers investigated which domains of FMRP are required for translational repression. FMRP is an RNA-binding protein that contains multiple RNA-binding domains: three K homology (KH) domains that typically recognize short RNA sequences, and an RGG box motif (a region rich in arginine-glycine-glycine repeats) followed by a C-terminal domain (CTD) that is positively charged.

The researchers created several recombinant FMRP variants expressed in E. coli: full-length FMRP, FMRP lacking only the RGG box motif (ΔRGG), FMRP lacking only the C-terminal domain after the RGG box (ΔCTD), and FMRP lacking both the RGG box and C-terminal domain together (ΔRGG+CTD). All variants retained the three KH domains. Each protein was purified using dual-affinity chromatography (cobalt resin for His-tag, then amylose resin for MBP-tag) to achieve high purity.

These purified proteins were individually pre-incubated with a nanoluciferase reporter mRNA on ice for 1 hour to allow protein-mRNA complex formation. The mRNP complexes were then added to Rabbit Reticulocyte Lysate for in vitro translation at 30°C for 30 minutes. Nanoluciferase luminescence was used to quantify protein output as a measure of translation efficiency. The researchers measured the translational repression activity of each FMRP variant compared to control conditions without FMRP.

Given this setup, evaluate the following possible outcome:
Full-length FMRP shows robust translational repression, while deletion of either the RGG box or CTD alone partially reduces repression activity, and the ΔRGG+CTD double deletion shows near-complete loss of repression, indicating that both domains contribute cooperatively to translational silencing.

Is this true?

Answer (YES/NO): NO